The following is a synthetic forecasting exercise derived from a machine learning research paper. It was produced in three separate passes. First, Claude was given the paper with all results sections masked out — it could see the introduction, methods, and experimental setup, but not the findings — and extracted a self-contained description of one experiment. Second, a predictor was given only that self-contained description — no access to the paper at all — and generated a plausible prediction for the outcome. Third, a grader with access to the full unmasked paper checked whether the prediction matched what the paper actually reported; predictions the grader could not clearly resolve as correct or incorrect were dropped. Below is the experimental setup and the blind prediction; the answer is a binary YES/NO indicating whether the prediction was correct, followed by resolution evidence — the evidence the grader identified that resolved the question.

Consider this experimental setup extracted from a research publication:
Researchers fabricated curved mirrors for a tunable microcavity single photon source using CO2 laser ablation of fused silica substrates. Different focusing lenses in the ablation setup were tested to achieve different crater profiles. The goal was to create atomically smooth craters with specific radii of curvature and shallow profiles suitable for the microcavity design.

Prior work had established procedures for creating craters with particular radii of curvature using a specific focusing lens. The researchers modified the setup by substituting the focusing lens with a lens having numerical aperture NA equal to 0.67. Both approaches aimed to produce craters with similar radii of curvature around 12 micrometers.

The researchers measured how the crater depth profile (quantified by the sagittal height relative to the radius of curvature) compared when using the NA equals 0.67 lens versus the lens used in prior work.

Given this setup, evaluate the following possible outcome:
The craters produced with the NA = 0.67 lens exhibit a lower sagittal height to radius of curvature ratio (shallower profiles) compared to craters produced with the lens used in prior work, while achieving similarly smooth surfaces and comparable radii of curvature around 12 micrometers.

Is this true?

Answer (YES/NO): YES